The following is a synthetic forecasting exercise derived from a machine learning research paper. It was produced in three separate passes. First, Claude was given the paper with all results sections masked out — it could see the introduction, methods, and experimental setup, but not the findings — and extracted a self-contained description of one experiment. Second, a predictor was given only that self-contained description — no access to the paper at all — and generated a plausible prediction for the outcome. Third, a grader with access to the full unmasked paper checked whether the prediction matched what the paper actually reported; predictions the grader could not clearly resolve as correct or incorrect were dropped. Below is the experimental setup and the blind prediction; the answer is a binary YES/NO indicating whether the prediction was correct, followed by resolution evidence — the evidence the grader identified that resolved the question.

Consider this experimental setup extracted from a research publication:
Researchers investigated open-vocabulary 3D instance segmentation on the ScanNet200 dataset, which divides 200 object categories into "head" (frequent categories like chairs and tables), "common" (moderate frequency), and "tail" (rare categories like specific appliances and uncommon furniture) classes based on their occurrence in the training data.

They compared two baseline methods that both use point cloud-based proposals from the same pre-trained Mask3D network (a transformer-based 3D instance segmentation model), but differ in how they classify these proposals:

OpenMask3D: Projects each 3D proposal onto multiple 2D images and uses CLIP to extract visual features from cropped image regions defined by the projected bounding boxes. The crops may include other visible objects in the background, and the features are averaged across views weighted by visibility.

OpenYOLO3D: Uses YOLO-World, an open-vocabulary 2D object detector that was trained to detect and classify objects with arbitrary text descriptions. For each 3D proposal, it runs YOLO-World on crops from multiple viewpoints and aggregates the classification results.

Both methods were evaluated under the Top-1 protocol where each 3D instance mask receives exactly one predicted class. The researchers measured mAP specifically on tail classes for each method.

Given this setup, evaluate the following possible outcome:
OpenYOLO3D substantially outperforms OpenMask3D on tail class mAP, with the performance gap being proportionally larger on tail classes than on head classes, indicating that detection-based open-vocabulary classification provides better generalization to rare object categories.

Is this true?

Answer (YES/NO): NO